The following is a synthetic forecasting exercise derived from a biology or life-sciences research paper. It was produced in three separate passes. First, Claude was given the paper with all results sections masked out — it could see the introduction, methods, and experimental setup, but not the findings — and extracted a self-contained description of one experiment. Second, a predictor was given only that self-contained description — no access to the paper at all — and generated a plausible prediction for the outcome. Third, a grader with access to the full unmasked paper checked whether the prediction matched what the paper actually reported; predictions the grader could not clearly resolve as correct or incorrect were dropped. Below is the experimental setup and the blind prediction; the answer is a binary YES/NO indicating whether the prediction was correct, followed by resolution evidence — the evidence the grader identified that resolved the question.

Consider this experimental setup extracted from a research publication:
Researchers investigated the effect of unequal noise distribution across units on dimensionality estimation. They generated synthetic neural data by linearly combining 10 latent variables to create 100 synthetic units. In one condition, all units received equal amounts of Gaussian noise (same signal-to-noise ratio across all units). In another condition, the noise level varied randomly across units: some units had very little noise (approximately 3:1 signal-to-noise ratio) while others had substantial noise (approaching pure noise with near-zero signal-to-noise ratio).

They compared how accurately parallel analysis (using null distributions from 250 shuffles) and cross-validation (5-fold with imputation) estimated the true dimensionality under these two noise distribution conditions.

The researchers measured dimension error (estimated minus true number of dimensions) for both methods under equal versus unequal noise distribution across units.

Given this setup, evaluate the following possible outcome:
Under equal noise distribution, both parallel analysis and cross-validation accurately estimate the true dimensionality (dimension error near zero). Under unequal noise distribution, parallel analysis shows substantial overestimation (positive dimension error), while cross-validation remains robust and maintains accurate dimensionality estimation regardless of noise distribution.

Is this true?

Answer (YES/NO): NO